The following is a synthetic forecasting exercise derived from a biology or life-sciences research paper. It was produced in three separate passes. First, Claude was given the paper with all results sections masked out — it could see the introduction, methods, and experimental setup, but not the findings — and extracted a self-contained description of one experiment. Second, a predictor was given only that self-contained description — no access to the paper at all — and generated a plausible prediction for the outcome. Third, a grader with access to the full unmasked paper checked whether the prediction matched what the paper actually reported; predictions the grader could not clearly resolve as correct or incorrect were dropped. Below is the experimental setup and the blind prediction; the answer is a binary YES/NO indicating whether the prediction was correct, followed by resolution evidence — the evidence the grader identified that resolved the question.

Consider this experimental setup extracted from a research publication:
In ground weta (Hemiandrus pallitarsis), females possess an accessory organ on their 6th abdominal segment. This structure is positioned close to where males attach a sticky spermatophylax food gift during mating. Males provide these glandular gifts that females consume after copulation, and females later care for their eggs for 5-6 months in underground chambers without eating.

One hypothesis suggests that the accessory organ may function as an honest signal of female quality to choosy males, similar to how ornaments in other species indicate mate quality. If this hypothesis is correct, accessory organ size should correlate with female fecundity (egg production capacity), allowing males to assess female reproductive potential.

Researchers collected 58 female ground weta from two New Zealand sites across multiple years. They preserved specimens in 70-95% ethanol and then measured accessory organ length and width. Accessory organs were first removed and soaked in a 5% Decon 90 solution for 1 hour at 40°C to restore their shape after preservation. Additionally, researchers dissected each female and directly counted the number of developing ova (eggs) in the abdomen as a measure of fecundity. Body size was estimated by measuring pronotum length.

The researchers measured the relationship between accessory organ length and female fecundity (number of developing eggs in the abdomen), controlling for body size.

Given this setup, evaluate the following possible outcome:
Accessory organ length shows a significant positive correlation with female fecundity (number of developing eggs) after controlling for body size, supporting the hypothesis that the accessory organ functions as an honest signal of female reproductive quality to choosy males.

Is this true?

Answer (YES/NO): NO